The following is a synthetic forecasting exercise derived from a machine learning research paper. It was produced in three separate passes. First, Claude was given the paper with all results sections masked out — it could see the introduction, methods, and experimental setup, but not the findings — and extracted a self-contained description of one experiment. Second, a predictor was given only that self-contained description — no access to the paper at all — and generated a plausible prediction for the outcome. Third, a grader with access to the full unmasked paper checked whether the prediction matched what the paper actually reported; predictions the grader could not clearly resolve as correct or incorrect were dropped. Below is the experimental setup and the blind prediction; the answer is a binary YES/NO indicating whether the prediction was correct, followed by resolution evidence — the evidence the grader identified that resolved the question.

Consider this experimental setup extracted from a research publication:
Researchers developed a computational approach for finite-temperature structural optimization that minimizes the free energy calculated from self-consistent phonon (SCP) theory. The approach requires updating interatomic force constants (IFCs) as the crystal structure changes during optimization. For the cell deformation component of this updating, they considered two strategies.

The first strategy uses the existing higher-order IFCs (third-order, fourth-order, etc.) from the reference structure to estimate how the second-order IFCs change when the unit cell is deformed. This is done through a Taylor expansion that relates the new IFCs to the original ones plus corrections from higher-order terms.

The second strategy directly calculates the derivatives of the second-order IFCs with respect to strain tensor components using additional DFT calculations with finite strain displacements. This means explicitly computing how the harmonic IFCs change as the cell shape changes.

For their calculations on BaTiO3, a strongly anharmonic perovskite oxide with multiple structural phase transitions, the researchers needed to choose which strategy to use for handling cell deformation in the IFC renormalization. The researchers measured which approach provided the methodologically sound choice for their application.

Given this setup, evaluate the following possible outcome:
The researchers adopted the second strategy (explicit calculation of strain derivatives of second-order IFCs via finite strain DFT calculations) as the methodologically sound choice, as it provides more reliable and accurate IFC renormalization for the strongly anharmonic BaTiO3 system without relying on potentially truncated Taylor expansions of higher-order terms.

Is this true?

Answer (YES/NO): NO